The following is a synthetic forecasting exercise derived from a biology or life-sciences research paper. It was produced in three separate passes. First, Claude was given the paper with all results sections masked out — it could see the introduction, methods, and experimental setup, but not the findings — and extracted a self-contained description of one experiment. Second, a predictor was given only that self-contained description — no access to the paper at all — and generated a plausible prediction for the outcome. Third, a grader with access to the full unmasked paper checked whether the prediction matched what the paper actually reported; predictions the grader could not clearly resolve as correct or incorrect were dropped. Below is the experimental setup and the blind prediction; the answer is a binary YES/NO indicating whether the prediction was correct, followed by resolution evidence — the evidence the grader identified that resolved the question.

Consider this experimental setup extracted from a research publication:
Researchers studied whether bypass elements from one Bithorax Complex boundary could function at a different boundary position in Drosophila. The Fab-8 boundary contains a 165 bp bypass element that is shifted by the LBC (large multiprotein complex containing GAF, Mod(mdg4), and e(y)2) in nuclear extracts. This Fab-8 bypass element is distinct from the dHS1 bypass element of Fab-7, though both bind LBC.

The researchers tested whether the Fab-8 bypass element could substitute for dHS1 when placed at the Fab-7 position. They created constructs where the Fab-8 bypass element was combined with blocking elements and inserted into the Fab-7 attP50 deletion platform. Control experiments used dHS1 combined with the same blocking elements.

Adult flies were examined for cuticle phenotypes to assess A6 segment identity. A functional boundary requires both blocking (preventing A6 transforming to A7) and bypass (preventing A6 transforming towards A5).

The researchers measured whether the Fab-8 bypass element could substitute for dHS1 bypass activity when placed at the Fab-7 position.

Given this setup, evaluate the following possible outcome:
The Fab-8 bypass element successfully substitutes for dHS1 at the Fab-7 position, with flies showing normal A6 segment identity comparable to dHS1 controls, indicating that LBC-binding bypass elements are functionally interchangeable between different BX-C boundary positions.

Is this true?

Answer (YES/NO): YES